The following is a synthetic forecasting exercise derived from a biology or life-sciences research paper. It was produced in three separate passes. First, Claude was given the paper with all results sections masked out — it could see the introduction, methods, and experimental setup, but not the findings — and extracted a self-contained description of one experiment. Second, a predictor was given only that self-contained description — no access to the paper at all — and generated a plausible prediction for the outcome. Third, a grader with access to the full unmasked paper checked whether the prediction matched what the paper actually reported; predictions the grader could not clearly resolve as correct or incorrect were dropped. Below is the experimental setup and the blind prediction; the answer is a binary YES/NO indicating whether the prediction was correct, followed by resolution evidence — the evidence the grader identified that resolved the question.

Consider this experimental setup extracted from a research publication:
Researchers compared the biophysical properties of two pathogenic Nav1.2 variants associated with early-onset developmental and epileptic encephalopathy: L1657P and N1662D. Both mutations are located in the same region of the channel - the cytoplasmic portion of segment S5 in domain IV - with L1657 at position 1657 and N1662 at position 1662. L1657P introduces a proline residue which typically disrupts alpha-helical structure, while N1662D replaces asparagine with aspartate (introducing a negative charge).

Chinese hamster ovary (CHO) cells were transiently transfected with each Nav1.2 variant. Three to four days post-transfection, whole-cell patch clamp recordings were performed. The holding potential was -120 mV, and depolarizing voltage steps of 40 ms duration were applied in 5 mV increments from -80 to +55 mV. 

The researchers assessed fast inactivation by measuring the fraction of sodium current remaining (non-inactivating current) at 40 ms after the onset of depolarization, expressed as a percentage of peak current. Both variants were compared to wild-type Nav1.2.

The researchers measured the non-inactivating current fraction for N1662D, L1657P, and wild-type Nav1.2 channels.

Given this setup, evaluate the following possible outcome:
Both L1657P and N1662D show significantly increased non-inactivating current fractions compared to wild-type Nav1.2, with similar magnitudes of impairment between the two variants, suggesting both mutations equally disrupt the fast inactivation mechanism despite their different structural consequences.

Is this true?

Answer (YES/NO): YES